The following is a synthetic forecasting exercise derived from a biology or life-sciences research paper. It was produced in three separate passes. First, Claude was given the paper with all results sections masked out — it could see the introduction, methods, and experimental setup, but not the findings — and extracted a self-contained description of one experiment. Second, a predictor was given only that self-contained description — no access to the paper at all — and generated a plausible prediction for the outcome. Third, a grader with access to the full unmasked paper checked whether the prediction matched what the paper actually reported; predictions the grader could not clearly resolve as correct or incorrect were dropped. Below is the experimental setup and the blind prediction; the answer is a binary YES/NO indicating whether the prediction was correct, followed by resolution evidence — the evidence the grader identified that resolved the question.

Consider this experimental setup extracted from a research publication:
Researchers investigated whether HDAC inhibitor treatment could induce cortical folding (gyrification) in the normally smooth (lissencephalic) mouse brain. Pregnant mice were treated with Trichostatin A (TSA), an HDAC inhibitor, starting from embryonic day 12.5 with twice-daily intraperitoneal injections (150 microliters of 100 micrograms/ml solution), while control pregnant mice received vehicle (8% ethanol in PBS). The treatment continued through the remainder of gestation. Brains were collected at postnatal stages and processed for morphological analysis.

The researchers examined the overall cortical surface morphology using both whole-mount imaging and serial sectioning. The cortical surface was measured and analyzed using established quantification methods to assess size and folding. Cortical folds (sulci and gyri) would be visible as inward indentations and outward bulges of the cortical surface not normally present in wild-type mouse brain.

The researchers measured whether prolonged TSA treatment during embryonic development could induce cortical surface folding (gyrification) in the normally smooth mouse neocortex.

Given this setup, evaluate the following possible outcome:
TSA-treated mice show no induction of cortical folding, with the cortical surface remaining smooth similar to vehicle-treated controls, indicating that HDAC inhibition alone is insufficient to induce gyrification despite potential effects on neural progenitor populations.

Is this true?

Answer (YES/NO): NO